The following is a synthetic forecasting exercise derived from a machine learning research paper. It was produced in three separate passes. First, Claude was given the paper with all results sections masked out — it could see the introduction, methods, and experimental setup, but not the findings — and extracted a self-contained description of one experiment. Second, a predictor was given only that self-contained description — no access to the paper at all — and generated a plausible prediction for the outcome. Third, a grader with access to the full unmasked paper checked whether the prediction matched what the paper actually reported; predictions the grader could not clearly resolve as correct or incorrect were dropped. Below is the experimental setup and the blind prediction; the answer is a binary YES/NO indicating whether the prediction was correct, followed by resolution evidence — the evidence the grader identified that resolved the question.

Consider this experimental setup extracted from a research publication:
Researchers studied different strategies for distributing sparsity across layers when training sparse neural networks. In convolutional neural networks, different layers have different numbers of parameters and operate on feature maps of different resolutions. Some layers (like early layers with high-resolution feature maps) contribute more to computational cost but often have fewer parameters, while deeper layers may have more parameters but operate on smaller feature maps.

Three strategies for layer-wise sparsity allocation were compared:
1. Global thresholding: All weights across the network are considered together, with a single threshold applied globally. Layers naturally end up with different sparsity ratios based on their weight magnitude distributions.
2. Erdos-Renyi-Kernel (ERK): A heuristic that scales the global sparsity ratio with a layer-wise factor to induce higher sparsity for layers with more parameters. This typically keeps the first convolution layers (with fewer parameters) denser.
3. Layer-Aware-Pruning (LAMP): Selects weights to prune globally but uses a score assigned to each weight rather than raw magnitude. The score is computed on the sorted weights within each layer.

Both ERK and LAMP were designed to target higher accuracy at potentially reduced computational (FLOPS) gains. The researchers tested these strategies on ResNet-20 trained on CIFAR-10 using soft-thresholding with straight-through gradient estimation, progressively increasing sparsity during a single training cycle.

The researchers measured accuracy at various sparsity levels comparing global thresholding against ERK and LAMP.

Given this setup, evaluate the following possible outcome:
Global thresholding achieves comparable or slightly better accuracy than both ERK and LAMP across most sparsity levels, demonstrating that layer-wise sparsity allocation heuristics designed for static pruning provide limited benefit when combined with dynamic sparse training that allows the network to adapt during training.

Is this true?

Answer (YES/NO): YES